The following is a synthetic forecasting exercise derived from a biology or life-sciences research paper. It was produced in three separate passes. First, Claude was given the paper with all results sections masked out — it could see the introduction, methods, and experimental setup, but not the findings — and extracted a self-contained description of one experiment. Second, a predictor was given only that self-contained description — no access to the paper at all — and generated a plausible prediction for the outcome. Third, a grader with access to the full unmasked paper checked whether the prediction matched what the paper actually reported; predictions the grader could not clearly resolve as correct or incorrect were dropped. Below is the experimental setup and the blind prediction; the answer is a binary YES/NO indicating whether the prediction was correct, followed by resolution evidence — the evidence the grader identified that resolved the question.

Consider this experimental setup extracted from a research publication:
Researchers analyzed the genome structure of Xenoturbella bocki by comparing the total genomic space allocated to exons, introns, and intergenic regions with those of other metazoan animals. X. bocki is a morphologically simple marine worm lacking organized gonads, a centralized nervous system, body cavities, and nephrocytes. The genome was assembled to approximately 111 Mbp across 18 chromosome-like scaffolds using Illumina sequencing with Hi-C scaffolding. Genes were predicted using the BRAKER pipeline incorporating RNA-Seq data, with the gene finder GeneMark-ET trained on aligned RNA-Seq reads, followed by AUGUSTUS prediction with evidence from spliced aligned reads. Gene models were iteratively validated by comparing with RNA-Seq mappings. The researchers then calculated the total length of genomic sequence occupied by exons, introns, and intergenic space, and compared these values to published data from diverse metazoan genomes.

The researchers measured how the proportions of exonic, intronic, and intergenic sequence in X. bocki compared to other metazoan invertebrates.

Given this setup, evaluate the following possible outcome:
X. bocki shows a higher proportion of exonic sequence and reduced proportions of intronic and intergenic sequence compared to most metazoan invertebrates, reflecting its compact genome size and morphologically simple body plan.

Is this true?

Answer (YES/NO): NO